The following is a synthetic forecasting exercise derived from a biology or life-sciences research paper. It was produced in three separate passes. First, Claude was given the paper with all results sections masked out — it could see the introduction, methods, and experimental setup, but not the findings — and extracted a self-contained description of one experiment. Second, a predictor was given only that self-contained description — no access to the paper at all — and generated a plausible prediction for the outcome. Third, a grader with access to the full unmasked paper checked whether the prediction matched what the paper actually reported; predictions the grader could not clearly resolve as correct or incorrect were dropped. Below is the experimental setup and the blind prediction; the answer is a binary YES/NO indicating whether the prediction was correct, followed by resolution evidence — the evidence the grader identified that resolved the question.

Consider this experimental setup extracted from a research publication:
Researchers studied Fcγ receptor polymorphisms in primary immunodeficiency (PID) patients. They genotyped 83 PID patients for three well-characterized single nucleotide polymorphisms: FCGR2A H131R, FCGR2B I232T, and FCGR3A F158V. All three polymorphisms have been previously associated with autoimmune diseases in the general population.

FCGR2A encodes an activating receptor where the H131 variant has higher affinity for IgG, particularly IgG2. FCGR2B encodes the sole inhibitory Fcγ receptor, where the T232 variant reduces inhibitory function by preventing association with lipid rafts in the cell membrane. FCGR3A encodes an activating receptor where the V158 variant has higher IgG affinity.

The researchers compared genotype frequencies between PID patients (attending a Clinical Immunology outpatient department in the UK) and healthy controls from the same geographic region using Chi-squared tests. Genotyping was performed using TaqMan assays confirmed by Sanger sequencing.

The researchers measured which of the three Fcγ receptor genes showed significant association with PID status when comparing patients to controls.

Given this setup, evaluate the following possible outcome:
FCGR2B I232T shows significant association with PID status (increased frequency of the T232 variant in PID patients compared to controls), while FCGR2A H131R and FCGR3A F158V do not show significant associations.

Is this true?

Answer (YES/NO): NO